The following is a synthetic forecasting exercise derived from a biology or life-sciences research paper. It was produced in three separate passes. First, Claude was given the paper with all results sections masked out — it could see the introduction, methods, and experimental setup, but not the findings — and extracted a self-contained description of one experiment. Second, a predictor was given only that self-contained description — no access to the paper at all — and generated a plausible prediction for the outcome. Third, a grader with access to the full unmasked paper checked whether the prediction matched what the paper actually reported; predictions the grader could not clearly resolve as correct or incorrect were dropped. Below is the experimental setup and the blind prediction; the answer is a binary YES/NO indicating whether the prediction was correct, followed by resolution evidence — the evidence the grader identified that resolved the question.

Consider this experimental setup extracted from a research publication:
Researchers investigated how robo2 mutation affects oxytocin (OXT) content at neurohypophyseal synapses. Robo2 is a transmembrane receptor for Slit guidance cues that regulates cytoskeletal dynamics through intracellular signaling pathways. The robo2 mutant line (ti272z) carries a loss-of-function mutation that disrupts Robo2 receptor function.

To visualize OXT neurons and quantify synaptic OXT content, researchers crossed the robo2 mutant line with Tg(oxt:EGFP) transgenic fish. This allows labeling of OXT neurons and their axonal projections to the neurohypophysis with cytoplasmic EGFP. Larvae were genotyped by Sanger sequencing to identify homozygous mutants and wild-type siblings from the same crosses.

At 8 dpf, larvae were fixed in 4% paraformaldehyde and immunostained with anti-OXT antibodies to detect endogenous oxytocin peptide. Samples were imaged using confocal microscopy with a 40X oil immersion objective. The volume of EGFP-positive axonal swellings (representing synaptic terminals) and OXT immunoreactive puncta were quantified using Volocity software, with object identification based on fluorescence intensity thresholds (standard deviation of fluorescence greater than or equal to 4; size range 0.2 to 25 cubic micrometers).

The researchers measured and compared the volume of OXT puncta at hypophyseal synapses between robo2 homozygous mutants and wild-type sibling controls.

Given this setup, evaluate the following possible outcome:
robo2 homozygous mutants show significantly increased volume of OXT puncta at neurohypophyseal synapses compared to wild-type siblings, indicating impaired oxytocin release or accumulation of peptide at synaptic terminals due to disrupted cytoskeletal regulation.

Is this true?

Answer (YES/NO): NO